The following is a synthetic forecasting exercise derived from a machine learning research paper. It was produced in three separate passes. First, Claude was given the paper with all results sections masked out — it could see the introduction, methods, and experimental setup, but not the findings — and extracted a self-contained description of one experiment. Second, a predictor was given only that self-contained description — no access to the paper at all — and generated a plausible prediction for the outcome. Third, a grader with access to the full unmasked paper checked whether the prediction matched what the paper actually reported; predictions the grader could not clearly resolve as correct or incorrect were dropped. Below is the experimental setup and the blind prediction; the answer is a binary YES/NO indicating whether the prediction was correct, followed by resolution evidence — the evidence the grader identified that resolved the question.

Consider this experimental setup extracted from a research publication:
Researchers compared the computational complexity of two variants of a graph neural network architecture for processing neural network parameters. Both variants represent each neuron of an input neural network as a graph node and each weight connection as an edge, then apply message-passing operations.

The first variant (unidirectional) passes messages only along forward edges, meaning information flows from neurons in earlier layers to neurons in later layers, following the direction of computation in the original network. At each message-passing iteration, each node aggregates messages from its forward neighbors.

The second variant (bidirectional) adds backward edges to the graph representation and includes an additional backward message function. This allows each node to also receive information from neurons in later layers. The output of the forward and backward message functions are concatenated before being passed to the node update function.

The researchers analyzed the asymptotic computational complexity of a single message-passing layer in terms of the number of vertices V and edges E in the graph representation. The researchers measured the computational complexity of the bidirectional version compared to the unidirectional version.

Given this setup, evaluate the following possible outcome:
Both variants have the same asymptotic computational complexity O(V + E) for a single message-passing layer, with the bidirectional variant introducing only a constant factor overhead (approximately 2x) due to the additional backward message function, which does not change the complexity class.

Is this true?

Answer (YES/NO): NO